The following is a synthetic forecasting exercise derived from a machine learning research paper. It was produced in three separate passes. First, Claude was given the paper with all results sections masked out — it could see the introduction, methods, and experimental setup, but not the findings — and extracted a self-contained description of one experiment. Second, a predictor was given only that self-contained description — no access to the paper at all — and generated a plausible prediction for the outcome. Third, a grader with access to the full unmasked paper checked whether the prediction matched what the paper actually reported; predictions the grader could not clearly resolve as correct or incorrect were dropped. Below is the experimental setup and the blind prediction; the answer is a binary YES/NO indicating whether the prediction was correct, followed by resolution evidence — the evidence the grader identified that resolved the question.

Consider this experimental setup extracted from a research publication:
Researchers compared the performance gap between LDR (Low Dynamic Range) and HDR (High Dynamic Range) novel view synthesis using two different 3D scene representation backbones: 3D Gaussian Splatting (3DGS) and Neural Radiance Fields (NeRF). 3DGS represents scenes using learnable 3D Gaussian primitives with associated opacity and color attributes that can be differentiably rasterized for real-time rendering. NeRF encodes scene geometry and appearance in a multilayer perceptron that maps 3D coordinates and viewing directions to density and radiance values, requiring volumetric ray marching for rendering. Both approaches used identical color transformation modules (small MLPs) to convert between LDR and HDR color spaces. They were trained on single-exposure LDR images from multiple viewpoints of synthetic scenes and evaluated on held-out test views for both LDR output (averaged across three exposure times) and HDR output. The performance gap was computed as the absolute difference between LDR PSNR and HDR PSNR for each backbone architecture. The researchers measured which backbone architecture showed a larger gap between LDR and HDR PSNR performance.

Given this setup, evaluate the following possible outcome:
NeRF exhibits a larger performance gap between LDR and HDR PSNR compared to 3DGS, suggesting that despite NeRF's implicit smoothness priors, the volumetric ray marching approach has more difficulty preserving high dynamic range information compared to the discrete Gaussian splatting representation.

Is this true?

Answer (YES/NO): YES